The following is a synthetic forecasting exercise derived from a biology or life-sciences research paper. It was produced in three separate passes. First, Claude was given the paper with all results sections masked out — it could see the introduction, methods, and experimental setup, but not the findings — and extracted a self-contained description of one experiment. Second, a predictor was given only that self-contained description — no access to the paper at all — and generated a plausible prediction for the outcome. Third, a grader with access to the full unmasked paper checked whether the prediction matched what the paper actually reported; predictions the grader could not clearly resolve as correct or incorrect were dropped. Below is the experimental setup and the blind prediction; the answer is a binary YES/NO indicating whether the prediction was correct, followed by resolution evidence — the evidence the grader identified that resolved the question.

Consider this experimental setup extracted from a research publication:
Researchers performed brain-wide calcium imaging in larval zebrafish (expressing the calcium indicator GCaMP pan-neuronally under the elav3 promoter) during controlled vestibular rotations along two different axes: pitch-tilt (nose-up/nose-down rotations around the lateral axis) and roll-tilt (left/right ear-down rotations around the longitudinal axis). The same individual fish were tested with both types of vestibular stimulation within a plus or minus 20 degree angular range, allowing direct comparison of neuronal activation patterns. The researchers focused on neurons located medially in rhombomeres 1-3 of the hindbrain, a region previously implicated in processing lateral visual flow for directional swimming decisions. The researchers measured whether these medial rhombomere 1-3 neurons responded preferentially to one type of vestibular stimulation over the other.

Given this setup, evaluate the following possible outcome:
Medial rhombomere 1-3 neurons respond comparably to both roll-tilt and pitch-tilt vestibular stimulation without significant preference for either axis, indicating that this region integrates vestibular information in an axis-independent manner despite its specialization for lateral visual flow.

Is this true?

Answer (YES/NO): NO